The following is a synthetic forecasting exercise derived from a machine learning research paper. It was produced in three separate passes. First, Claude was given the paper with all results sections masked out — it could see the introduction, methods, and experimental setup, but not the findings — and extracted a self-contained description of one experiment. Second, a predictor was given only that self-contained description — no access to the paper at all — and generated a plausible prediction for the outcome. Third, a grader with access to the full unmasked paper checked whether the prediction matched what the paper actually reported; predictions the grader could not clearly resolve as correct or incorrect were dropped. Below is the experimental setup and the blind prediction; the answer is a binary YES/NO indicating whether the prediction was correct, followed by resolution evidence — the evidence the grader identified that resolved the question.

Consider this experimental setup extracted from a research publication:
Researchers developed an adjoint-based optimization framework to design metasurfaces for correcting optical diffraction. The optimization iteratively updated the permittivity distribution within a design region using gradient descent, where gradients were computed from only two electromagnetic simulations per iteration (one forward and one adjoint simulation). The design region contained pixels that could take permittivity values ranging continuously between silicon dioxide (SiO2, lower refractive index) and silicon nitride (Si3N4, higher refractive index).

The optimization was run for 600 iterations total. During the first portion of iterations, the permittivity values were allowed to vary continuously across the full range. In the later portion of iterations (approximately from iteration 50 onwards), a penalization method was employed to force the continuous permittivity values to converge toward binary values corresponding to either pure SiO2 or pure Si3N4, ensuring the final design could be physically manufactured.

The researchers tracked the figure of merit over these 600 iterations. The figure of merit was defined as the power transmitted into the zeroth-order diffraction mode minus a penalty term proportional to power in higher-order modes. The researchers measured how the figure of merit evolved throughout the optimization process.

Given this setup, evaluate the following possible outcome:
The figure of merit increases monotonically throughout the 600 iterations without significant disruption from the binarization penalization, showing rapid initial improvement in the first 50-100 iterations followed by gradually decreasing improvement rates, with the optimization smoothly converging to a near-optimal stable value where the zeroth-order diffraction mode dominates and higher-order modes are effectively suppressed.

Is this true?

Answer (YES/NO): YES